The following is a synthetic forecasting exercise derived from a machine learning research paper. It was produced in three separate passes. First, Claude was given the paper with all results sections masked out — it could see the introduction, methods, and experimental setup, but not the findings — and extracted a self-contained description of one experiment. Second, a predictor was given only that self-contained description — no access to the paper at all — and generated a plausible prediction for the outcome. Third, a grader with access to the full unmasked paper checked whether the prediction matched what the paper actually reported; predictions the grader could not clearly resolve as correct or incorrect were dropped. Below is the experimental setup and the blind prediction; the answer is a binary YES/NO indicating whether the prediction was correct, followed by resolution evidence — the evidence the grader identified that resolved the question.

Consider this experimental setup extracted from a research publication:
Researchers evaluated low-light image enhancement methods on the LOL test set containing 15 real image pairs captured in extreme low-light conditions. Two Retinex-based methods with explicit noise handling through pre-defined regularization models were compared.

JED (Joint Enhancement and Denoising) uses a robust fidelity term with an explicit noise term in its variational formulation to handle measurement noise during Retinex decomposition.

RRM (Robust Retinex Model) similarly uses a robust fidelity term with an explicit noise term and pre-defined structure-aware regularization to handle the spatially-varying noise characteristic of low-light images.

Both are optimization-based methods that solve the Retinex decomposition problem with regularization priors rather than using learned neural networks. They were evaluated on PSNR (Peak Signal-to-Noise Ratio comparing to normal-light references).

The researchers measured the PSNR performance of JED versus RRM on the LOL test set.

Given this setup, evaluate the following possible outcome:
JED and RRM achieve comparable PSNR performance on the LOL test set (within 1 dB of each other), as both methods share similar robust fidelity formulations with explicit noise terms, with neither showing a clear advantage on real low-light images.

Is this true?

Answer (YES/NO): YES